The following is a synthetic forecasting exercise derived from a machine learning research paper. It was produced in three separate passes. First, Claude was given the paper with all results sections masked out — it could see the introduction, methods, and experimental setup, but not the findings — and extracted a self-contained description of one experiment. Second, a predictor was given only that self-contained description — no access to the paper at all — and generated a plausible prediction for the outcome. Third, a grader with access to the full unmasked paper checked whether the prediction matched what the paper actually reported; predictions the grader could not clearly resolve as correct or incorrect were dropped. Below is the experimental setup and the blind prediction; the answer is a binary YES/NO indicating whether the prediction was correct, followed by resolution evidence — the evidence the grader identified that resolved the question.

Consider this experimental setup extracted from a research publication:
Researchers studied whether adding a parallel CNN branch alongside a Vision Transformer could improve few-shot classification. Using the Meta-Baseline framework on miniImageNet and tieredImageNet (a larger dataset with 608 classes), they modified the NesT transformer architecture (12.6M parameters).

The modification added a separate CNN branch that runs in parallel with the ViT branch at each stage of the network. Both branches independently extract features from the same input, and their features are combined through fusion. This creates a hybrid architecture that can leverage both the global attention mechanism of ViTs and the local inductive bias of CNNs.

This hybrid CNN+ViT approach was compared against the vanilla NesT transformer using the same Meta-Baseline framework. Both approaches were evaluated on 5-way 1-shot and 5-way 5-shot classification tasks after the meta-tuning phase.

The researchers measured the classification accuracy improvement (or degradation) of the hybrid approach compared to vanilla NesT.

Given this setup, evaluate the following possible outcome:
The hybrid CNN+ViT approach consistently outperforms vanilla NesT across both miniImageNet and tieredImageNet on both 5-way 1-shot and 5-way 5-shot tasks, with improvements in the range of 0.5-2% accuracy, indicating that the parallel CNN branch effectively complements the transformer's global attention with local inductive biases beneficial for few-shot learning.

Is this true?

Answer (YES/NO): NO